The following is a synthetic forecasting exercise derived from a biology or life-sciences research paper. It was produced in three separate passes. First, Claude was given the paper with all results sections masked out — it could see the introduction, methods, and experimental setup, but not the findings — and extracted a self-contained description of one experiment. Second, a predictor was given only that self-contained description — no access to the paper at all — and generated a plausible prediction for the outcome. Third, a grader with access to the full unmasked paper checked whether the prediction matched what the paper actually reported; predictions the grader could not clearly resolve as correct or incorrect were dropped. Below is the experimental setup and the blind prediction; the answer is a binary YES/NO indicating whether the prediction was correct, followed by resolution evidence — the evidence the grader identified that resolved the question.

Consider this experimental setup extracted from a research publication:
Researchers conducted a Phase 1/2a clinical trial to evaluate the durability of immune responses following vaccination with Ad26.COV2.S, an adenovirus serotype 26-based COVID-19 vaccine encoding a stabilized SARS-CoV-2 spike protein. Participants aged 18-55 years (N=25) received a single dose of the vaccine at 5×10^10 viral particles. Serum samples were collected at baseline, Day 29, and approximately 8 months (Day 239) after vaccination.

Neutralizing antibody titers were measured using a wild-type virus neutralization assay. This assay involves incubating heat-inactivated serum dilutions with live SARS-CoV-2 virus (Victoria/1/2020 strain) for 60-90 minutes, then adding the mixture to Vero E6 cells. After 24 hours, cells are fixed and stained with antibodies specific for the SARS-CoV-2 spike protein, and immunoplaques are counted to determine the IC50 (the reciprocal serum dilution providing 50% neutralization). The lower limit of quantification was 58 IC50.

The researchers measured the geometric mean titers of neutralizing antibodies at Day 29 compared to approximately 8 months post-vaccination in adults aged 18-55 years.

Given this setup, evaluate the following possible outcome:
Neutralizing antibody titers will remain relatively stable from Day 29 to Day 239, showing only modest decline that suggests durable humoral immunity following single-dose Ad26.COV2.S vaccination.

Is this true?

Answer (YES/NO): YES